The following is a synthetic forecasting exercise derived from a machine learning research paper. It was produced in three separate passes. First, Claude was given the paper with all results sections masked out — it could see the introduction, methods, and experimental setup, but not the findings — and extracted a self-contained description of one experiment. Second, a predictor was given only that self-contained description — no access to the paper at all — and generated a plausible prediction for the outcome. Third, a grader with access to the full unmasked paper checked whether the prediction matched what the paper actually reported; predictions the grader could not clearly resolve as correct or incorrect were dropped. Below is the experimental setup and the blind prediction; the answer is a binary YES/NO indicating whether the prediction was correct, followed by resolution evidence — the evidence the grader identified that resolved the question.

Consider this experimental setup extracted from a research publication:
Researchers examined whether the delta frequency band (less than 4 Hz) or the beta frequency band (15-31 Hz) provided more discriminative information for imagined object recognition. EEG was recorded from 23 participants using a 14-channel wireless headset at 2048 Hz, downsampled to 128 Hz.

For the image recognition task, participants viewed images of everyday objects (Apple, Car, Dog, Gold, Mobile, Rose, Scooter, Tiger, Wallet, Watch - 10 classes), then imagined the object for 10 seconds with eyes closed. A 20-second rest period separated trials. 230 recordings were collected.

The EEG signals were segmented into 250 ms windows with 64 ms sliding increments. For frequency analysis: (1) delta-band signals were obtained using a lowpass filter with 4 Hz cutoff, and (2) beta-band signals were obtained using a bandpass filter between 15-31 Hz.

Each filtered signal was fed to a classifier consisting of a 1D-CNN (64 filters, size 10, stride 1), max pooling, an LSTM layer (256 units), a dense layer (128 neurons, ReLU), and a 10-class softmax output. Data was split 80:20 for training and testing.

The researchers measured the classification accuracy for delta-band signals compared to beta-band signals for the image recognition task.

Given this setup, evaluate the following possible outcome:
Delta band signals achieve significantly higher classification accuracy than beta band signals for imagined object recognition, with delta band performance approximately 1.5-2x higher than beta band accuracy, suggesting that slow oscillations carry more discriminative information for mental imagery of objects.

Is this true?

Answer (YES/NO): NO